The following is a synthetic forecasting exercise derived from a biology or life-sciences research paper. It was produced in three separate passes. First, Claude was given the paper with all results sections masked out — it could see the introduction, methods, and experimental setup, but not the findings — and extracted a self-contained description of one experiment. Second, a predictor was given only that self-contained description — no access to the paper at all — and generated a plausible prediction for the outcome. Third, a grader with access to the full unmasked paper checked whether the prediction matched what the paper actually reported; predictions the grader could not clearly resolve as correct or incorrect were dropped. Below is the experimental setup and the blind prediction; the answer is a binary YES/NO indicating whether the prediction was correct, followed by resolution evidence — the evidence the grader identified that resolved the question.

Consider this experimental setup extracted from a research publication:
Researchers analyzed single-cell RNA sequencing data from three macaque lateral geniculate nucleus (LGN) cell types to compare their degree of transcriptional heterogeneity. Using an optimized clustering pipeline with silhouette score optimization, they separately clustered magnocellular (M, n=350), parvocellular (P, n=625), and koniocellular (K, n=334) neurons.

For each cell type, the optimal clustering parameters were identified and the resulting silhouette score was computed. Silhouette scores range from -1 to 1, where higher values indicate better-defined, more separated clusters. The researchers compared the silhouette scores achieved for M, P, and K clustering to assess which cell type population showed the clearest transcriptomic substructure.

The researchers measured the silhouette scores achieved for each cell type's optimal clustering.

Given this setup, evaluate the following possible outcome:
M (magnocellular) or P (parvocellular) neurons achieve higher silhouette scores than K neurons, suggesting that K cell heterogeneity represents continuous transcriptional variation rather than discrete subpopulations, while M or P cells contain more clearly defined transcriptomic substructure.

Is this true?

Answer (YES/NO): NO